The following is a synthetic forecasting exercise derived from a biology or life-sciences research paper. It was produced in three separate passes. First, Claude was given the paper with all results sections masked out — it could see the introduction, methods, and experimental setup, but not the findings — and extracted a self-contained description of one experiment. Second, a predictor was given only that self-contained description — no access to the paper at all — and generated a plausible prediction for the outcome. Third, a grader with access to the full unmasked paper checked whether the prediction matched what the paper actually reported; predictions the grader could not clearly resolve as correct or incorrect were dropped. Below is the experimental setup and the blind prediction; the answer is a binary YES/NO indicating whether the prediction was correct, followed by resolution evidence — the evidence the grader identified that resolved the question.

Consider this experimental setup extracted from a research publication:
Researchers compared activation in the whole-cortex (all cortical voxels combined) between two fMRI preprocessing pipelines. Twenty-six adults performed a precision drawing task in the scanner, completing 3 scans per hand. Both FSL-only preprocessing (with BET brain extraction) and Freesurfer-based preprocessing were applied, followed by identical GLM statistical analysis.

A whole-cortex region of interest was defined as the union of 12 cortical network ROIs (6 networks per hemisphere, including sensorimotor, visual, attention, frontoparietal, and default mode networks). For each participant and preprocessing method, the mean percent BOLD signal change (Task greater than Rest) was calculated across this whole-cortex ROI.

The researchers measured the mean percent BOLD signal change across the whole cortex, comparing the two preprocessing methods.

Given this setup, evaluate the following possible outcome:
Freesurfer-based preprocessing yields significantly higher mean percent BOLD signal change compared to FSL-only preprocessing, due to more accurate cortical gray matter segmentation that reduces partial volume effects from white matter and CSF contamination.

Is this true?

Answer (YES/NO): NO